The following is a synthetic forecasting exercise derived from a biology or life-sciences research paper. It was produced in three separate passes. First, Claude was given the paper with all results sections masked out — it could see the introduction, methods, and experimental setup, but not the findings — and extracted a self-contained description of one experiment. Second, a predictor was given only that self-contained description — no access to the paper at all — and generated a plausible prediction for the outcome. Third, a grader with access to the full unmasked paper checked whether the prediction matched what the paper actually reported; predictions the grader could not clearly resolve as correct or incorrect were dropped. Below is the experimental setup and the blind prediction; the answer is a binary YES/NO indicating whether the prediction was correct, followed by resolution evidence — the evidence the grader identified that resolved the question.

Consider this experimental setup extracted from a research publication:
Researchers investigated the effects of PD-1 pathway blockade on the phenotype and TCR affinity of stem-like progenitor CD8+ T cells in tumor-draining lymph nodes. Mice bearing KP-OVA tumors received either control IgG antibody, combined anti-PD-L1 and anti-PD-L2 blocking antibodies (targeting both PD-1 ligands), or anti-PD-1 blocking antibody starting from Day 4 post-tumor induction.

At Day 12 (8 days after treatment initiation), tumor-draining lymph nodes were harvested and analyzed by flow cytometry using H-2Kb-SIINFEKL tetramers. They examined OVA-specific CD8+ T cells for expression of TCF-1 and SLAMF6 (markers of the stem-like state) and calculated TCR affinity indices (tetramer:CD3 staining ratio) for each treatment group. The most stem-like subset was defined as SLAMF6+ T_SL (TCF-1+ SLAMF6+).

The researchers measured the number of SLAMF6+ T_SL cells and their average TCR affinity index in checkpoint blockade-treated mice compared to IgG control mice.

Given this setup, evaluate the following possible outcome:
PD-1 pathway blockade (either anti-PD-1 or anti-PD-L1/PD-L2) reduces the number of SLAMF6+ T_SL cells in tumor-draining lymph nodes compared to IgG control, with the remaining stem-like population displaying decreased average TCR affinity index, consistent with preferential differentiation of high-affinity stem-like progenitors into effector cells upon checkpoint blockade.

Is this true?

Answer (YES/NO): YES